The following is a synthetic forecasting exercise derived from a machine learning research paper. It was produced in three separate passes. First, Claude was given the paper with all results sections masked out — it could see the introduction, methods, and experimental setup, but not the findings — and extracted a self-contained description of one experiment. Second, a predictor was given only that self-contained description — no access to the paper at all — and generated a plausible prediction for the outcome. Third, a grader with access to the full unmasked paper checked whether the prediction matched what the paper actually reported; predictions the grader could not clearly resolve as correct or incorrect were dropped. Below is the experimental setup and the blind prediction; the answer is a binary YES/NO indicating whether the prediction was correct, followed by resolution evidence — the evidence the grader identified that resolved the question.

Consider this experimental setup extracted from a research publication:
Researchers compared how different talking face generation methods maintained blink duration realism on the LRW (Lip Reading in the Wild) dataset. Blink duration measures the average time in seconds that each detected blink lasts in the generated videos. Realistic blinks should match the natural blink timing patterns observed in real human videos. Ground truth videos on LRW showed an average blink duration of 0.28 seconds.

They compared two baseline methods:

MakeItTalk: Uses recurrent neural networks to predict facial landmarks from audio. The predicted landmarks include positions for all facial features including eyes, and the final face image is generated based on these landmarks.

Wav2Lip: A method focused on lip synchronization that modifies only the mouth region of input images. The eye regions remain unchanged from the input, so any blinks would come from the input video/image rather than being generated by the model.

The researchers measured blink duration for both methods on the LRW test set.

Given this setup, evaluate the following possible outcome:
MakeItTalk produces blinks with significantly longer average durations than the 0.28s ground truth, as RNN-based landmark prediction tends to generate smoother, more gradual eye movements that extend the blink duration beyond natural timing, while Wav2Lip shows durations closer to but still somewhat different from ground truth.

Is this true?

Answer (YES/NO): NO